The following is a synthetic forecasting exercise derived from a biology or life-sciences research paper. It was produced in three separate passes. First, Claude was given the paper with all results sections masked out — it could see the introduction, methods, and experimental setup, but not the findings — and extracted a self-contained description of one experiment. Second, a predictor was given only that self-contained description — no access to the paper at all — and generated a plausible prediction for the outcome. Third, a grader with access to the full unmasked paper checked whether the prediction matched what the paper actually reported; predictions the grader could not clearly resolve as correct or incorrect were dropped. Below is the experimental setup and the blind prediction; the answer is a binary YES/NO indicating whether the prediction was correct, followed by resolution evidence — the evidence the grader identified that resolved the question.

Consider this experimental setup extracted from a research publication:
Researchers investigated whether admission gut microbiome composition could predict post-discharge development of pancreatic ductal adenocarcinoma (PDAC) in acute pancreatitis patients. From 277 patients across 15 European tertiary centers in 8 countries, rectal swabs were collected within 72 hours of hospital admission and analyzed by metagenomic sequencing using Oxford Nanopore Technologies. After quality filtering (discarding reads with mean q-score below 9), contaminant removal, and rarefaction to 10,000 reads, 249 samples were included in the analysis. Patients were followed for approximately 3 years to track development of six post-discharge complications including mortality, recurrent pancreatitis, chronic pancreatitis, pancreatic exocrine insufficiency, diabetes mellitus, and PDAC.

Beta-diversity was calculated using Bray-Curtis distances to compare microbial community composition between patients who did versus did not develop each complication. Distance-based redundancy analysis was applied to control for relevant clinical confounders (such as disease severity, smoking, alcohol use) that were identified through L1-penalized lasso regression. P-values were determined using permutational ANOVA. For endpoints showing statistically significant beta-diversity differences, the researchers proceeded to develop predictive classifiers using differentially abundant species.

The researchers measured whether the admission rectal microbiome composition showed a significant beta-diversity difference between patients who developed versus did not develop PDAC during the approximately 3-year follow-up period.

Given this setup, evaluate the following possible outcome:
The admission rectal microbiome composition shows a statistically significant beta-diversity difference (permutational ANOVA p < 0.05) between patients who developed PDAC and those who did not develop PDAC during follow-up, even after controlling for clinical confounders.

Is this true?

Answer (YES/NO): NO